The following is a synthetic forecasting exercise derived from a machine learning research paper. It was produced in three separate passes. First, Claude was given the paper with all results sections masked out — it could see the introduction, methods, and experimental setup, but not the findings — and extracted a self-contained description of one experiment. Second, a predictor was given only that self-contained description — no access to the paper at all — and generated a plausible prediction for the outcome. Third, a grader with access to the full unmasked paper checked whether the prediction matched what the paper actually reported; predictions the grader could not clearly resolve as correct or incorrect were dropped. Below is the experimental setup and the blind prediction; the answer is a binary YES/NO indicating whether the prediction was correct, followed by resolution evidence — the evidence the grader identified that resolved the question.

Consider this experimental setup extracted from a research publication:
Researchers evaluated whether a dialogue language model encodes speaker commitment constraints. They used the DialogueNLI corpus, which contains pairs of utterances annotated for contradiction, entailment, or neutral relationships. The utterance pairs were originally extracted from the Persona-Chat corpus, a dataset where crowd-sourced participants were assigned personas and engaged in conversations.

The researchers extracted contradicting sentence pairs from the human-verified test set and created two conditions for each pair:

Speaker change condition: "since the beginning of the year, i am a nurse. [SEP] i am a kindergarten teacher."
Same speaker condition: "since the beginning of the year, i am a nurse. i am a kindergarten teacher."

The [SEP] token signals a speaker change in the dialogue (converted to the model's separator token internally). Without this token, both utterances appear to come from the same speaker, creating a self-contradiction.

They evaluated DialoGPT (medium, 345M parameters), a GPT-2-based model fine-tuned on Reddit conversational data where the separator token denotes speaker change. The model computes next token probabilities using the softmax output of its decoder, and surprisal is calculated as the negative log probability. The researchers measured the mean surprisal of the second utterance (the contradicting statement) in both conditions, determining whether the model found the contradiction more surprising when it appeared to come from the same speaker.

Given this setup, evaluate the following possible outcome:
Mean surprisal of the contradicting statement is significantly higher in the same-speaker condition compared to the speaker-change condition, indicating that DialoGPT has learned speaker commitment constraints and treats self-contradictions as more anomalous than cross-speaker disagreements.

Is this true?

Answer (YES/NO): NO